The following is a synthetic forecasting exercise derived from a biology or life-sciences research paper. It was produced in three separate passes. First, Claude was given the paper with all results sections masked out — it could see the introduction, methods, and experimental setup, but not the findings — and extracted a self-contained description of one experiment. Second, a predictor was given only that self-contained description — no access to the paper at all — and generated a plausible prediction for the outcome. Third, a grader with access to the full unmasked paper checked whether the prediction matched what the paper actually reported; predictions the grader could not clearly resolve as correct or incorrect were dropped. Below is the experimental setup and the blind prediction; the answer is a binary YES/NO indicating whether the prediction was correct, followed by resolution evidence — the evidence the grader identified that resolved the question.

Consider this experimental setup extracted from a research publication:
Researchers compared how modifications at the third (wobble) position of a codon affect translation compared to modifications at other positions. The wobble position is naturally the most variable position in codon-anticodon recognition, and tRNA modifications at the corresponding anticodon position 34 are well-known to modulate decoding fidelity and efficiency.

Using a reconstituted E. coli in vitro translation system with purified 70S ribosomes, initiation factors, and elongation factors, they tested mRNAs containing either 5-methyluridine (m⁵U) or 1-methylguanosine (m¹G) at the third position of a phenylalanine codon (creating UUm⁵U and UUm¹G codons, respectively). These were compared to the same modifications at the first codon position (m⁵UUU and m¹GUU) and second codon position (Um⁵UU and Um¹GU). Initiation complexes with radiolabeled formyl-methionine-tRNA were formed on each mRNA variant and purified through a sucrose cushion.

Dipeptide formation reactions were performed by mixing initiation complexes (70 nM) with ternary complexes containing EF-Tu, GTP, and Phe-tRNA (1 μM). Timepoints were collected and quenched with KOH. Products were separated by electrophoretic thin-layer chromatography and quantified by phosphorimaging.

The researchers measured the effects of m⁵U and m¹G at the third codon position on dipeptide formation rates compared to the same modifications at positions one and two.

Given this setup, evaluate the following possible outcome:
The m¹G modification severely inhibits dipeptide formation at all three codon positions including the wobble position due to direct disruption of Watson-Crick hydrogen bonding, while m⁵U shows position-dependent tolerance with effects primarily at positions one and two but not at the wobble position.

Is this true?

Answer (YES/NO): NO